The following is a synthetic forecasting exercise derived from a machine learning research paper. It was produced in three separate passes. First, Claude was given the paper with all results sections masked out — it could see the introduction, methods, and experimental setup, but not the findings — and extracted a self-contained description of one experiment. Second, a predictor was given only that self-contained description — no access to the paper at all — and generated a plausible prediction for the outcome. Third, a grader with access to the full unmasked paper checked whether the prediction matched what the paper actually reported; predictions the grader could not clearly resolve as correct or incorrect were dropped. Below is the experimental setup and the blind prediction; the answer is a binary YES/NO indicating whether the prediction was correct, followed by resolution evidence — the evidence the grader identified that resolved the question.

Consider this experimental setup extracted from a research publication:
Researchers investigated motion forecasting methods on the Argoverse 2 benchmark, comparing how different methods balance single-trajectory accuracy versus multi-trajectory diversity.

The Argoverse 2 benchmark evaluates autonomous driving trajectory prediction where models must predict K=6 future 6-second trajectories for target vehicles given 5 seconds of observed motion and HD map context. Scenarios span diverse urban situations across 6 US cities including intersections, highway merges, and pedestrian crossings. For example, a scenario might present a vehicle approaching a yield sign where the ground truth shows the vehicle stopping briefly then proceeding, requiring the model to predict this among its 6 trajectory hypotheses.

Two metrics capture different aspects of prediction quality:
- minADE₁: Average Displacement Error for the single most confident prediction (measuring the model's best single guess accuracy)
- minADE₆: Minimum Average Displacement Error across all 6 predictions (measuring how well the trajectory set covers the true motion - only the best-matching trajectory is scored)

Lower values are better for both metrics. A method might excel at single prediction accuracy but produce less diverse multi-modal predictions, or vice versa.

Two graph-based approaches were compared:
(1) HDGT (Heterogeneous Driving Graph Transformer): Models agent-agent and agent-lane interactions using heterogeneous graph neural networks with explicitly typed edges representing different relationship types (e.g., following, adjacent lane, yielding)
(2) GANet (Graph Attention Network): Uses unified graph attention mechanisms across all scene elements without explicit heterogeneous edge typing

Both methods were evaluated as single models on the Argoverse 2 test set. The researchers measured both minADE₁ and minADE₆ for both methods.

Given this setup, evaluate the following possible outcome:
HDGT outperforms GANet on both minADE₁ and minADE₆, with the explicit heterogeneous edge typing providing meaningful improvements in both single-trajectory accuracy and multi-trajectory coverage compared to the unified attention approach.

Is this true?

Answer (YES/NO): NO